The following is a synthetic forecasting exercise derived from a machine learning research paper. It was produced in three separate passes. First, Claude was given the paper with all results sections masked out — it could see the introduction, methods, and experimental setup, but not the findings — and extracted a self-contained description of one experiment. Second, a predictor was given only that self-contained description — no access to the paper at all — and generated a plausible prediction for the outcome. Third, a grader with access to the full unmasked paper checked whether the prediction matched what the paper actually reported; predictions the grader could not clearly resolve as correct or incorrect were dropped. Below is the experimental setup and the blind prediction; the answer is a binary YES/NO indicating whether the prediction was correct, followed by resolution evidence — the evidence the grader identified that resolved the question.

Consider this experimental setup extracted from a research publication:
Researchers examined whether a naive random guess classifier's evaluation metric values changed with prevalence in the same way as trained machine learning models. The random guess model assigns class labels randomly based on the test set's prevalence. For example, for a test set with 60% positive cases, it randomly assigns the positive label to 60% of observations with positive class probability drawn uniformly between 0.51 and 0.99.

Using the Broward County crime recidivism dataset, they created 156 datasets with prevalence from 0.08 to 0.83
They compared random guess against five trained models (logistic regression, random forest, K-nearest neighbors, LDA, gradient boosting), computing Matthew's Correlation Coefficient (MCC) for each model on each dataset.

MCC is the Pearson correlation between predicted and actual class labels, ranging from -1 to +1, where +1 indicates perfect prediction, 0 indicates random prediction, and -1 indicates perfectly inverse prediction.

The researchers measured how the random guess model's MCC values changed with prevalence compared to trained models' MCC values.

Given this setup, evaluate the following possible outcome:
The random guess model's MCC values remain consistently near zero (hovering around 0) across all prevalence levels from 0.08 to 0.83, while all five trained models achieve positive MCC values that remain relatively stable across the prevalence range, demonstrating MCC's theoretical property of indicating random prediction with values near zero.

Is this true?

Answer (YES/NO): NO